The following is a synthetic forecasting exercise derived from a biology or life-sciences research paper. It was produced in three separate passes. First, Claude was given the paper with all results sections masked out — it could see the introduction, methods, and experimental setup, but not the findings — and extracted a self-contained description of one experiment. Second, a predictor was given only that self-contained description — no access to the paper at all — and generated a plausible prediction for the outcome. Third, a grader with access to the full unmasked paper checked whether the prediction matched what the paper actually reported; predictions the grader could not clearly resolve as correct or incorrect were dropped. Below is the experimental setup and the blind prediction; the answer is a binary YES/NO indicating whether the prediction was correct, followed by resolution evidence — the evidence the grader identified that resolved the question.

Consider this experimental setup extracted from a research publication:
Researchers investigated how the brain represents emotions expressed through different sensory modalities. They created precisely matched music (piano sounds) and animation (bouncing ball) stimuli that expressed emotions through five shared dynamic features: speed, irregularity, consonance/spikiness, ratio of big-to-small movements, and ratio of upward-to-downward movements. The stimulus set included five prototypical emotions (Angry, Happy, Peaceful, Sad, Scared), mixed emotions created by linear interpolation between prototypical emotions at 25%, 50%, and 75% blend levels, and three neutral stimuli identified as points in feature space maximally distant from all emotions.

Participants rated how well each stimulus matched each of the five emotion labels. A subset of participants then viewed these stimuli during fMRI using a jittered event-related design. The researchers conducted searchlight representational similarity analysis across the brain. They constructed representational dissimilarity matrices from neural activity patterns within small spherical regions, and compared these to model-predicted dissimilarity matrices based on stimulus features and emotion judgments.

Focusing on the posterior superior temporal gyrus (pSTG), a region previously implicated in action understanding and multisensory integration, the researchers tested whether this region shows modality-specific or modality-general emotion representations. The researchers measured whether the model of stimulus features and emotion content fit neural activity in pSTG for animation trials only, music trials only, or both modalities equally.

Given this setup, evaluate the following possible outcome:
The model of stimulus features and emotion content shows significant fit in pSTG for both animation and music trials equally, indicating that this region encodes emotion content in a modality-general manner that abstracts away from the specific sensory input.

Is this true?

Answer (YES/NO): NO